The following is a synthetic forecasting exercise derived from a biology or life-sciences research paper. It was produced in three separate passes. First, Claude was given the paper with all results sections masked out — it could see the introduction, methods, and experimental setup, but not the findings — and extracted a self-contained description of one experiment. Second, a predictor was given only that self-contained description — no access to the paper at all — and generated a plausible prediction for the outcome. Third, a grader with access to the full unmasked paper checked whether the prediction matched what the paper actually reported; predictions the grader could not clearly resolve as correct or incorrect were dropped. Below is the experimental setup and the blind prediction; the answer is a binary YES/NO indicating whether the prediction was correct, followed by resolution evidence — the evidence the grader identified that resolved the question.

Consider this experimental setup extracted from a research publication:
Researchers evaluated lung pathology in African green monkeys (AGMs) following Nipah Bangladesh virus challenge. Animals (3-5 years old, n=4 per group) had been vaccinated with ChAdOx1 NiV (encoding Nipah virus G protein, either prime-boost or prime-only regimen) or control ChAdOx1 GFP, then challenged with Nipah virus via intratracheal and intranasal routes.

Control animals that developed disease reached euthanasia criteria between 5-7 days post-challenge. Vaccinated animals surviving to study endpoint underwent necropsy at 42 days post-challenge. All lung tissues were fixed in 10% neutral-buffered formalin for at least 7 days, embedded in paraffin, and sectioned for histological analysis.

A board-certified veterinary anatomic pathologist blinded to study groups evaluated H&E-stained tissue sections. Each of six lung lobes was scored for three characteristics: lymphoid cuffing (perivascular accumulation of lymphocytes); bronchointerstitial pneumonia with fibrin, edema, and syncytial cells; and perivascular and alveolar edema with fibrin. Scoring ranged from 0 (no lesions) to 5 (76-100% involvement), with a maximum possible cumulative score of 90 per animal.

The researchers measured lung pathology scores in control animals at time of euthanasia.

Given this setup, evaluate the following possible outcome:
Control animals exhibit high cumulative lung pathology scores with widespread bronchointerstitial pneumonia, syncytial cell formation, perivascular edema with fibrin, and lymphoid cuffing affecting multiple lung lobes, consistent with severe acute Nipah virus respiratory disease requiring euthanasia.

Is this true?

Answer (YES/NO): NO